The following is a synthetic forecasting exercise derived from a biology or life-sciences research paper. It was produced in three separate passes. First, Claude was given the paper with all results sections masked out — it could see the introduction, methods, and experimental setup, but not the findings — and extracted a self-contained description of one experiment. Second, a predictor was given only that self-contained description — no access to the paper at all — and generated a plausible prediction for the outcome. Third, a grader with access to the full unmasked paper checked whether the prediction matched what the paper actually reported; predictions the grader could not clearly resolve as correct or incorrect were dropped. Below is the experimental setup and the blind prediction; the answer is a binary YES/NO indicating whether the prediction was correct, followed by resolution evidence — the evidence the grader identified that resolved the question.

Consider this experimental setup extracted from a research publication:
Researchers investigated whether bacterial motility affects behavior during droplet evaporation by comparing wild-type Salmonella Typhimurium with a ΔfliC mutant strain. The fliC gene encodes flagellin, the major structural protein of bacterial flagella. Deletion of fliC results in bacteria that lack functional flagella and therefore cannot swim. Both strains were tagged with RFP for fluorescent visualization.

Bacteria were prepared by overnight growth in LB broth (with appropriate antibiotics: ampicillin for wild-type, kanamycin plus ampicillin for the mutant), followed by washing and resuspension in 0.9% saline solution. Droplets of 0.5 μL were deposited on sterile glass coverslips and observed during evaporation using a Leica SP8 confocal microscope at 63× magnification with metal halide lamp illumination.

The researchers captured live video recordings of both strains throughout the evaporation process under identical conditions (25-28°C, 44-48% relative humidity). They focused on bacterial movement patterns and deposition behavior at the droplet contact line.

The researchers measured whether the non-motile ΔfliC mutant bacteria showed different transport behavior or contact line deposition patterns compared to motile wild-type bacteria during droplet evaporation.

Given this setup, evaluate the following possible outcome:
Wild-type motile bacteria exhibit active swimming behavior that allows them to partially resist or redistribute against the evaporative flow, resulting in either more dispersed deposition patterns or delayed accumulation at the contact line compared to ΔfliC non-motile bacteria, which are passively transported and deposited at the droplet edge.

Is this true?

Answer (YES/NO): NO